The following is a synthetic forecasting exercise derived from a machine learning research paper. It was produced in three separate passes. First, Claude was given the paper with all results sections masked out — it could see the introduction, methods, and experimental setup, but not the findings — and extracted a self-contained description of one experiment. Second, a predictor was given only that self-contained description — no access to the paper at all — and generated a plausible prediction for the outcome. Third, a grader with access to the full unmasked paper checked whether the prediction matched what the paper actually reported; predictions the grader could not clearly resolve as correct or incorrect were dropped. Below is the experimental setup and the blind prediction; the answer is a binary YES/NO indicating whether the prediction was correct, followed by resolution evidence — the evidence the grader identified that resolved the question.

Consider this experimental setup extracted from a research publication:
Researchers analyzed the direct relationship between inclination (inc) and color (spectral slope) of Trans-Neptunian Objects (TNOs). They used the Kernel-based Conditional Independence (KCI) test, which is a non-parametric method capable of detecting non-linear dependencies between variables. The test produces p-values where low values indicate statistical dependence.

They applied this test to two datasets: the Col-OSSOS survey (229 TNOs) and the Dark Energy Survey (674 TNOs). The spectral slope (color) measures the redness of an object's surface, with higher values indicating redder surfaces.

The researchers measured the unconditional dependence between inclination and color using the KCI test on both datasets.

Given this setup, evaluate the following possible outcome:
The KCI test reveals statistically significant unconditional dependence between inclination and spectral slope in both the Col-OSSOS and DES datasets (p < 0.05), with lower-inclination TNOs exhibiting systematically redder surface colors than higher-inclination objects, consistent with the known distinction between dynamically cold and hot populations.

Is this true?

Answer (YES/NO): NO